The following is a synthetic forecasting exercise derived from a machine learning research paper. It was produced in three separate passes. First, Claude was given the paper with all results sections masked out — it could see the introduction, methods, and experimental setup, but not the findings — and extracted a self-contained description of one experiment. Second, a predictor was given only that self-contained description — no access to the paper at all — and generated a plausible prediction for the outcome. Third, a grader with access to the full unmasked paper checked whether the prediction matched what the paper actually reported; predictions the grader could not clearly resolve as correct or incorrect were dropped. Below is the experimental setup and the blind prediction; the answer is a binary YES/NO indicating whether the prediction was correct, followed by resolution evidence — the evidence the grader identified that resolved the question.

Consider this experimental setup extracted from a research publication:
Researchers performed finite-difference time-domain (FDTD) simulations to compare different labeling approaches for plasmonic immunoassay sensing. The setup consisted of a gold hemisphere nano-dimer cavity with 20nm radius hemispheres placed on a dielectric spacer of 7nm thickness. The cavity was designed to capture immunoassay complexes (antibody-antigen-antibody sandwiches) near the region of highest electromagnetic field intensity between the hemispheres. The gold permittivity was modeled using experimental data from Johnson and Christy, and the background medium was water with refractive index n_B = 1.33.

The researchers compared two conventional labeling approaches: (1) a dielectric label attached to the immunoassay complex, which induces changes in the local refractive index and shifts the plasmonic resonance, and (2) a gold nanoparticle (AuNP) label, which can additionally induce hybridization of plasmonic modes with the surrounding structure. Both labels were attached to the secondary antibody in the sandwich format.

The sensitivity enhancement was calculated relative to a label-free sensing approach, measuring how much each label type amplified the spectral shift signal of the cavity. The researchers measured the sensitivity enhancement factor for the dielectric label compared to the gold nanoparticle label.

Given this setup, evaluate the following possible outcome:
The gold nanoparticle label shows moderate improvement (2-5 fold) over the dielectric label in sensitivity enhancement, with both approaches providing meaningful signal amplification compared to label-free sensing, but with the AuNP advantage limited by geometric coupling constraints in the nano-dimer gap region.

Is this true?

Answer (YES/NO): NO